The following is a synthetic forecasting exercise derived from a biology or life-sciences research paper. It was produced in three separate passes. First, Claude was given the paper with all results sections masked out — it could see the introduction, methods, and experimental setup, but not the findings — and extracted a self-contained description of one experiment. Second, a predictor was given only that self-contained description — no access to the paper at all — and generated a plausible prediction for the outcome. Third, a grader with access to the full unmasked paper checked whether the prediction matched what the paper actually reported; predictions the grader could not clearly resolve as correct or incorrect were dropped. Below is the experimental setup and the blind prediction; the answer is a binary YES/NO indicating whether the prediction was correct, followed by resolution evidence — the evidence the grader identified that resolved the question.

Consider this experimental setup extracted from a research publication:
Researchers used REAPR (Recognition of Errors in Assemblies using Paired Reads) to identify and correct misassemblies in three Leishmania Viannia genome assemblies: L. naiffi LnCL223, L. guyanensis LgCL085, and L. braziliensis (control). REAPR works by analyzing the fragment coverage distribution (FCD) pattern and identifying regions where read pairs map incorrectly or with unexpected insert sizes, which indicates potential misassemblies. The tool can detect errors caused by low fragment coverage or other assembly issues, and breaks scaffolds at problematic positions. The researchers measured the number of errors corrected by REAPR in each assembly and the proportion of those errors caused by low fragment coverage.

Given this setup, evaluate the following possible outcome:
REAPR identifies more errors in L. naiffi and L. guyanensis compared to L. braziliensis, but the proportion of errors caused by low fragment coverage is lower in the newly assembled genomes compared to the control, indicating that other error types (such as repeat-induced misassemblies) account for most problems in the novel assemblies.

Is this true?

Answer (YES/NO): NO